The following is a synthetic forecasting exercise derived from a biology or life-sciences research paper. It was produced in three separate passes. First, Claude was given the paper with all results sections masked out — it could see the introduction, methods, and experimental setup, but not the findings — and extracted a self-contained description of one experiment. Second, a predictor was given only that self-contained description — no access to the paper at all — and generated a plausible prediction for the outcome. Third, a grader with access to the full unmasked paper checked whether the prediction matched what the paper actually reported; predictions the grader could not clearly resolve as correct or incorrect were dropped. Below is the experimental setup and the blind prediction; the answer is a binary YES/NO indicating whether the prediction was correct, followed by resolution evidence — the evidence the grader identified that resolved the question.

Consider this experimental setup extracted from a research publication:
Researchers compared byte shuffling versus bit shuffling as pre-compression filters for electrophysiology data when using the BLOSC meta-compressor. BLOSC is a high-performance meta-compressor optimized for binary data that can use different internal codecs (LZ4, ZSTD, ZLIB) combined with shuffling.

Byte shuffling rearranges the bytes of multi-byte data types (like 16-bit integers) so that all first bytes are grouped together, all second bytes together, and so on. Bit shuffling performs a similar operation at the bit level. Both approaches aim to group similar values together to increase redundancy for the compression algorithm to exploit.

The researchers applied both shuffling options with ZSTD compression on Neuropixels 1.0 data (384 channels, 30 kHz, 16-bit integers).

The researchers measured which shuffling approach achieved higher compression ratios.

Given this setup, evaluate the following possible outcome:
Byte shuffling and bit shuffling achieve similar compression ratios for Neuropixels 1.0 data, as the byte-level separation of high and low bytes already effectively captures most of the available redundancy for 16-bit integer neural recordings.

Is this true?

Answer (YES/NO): NO